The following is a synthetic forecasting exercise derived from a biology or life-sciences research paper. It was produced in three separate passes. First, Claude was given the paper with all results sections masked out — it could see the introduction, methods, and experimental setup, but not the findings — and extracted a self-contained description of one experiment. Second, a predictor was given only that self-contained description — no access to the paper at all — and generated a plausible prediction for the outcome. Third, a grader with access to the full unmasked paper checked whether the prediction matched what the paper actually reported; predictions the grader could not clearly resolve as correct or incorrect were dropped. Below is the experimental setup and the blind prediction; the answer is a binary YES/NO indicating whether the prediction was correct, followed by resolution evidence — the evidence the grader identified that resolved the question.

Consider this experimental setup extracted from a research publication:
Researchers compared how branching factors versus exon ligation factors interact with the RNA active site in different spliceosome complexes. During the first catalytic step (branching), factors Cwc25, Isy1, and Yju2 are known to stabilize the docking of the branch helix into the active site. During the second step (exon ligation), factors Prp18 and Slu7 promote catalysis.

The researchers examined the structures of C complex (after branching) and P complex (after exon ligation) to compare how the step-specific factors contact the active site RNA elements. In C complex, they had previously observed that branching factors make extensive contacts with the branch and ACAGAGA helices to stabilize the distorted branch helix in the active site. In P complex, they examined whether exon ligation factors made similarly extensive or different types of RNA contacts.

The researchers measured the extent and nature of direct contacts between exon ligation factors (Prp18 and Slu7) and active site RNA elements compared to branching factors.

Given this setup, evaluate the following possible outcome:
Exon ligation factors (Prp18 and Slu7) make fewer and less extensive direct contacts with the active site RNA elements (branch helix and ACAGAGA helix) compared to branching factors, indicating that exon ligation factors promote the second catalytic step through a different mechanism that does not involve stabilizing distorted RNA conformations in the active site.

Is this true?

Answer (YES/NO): YES